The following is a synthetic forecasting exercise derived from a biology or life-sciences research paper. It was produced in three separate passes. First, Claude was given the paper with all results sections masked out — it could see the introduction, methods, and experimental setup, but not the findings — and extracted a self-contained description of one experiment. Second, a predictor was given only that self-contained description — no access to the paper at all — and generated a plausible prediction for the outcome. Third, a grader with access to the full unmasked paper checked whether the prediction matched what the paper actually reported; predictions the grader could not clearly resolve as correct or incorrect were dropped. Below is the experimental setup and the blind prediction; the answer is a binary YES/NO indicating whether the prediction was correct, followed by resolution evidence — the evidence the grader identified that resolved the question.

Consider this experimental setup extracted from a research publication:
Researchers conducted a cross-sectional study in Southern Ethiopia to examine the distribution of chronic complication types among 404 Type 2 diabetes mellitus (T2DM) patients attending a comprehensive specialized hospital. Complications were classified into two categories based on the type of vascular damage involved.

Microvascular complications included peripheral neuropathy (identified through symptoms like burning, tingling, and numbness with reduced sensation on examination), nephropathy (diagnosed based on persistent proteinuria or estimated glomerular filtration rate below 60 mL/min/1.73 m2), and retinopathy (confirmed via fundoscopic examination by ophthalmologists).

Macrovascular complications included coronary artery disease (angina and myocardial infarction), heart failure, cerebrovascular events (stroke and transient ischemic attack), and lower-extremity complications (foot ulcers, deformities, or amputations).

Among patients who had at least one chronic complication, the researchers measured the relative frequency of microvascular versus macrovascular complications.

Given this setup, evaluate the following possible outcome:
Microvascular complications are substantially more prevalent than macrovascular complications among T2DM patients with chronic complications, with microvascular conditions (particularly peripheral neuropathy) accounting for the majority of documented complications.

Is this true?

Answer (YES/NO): NO